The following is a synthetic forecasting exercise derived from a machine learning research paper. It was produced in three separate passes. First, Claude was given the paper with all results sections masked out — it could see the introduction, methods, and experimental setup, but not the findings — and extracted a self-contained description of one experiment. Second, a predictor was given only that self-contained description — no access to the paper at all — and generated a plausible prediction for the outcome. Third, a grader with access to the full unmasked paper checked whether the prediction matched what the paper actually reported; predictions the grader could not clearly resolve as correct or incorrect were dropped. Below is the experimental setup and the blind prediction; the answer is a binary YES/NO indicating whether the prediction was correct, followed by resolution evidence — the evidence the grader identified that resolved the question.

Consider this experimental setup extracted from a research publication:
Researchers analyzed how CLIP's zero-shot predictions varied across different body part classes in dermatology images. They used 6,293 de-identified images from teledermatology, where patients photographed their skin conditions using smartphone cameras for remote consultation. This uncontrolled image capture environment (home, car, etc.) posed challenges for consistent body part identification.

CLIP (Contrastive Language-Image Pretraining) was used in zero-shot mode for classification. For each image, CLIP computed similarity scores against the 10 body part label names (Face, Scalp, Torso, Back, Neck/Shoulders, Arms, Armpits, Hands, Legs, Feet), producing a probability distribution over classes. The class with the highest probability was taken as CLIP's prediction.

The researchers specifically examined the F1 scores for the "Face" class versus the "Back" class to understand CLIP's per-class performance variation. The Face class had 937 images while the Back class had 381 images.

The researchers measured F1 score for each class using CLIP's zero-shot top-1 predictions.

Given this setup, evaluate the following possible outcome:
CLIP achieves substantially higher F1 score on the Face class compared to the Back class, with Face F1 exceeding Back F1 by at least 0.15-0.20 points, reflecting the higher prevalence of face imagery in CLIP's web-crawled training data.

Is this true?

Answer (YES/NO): YES